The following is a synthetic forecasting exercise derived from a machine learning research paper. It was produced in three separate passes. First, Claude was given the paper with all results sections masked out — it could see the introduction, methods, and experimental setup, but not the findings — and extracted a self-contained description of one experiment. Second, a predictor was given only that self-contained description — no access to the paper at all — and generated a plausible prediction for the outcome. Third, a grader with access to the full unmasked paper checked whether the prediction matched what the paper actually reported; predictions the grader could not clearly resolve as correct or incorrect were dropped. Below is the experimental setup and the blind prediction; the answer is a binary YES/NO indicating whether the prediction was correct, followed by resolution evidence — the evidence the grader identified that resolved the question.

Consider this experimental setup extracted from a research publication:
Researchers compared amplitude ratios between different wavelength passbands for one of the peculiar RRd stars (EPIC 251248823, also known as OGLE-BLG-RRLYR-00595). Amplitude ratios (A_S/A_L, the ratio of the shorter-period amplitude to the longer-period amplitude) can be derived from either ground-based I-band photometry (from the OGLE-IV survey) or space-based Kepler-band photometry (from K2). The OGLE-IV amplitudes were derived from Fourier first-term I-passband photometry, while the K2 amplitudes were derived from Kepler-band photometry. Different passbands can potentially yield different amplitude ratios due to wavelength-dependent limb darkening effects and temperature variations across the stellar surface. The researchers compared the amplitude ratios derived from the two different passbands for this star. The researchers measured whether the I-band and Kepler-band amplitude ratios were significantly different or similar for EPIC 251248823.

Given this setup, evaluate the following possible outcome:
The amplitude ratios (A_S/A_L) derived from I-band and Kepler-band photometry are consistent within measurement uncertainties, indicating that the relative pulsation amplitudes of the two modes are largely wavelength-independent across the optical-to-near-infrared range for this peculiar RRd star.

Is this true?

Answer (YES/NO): YES